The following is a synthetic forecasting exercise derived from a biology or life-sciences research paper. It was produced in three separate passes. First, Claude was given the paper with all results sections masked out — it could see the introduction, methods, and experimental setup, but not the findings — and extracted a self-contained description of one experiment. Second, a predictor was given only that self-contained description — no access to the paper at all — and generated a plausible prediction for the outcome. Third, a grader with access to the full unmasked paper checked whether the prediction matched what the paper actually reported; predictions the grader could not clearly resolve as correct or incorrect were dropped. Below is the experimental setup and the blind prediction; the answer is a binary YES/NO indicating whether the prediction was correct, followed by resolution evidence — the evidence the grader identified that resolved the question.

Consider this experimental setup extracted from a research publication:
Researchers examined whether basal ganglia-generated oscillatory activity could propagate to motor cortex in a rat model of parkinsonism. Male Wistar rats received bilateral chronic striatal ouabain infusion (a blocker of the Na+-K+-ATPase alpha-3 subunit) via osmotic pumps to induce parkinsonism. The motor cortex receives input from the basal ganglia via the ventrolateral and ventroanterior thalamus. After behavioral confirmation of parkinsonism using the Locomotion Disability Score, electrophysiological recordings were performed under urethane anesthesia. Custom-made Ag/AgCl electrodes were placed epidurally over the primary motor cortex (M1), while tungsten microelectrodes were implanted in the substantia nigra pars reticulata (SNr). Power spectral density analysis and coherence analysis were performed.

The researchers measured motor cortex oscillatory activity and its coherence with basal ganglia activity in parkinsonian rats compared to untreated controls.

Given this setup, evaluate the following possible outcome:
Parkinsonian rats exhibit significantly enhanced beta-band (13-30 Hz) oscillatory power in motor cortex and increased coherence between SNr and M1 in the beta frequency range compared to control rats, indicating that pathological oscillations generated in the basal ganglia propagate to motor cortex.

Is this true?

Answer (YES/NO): YES